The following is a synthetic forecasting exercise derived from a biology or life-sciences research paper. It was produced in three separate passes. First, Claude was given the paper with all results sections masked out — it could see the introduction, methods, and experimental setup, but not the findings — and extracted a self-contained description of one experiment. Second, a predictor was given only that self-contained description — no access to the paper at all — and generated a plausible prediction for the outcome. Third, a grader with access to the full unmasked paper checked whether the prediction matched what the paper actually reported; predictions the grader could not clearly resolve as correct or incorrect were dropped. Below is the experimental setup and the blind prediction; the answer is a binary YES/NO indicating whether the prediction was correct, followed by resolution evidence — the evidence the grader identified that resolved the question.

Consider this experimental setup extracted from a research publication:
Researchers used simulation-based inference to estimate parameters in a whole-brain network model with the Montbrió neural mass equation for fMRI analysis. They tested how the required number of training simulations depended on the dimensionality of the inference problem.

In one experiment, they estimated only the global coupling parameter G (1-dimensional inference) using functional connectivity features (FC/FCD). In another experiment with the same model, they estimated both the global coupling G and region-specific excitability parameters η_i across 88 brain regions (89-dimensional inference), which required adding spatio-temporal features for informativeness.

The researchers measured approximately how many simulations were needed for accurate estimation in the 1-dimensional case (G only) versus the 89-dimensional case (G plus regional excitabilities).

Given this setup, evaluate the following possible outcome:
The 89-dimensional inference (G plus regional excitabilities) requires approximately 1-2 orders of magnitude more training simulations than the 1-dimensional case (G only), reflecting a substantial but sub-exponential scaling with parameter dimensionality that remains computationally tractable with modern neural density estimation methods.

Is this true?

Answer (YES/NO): NO